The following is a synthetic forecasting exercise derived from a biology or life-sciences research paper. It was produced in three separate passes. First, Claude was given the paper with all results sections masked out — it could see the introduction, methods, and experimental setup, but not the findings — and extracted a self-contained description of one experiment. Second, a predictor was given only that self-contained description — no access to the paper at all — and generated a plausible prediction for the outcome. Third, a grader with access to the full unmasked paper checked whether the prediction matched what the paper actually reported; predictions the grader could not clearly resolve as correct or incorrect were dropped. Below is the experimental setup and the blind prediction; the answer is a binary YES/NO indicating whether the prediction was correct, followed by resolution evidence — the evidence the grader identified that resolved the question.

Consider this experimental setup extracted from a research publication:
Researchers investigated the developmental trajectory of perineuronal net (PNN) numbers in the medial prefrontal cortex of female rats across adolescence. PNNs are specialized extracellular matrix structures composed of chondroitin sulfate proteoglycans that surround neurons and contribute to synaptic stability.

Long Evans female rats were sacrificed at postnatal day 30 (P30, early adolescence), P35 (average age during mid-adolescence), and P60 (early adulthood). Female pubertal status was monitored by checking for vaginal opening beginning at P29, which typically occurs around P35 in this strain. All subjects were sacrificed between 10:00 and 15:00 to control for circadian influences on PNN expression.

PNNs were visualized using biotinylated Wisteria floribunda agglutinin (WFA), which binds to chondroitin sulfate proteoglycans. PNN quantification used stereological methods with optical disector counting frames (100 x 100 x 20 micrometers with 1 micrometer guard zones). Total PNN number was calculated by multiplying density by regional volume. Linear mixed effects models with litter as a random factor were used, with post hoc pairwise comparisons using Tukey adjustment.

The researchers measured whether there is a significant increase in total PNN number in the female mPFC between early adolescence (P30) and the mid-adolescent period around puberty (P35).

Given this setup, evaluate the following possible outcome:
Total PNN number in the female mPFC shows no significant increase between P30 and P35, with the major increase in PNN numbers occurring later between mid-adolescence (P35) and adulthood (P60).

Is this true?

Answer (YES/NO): YES